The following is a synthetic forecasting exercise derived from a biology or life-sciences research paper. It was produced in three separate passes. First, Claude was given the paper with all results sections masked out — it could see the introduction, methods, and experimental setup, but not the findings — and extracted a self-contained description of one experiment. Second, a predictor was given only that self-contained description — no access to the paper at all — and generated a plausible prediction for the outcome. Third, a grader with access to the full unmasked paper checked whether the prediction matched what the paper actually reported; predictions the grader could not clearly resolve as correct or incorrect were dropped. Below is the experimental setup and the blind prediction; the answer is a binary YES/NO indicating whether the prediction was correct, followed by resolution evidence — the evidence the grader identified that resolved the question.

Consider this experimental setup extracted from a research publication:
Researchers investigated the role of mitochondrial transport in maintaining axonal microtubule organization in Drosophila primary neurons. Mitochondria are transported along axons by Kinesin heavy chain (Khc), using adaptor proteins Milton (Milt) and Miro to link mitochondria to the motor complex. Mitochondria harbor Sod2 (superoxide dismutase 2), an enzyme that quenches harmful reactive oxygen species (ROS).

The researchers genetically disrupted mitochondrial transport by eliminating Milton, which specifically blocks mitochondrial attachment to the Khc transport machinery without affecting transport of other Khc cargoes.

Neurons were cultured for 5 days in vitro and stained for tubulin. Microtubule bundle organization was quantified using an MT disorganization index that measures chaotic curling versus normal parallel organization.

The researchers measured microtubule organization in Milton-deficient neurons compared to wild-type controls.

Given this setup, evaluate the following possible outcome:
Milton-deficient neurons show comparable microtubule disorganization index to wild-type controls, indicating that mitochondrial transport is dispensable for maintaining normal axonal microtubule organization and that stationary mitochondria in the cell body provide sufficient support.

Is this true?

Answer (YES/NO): NO